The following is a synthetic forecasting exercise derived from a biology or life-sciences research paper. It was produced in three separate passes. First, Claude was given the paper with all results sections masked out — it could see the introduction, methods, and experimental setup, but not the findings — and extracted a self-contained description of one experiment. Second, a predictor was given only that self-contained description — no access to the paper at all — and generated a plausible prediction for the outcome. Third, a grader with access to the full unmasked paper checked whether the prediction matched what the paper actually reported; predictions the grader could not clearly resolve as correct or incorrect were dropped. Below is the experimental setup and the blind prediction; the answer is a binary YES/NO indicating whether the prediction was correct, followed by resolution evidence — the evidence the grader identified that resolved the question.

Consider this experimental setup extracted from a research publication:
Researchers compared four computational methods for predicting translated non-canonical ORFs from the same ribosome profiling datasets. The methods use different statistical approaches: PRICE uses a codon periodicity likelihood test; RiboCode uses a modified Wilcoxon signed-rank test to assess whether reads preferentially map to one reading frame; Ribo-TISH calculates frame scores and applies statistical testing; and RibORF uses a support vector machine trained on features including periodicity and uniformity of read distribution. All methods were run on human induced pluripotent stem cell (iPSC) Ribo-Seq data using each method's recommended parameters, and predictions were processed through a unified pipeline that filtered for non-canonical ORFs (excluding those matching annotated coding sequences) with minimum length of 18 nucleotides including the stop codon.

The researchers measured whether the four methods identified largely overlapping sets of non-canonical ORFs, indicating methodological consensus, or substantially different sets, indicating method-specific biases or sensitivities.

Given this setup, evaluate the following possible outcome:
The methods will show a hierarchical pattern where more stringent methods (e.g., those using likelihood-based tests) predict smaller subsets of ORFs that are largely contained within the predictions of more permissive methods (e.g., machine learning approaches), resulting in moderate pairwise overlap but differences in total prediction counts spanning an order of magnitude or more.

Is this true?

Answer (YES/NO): NO